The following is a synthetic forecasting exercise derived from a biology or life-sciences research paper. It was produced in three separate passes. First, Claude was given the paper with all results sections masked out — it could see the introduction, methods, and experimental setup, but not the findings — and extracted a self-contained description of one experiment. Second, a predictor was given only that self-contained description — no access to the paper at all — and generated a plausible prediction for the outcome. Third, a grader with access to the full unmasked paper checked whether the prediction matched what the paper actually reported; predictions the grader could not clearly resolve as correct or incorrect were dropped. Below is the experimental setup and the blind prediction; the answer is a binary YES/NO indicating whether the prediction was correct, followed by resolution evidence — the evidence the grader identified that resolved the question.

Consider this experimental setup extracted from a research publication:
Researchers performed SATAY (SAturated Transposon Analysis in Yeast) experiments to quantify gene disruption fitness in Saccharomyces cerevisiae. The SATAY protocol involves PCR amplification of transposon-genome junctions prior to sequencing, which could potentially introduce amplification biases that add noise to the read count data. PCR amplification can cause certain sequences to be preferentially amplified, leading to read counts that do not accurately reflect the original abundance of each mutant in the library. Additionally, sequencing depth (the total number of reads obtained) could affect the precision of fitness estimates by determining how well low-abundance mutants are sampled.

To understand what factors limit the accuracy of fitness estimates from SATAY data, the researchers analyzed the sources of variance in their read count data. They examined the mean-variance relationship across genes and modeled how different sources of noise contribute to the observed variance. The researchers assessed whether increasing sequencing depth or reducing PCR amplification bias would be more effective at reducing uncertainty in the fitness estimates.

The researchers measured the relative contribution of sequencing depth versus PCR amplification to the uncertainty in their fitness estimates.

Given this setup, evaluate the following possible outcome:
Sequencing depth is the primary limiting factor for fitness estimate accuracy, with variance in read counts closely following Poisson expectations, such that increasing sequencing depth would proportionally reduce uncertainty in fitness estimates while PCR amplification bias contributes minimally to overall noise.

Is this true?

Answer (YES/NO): NO